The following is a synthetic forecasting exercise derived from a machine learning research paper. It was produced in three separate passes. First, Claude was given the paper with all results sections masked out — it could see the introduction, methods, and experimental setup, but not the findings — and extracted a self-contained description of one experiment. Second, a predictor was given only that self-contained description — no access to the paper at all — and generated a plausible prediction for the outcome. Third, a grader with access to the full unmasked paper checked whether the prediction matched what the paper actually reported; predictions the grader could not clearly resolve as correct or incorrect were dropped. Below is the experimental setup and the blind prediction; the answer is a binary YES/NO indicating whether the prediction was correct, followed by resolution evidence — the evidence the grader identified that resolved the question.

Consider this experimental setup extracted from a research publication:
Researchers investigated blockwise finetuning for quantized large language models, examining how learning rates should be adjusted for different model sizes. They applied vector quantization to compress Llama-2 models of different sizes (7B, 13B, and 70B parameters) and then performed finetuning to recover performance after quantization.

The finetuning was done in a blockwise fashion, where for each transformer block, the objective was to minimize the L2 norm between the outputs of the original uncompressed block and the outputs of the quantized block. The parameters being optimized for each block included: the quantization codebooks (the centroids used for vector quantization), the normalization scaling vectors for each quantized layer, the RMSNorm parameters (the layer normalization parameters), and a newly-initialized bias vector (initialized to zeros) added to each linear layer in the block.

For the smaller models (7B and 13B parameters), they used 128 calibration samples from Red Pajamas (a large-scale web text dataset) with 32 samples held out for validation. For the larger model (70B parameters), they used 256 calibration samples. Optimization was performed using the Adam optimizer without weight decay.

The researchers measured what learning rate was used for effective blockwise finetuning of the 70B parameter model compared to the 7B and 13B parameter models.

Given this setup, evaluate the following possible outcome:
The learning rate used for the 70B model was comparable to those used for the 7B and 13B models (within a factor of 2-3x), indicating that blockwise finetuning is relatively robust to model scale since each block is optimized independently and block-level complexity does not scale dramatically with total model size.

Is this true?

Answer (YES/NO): NO